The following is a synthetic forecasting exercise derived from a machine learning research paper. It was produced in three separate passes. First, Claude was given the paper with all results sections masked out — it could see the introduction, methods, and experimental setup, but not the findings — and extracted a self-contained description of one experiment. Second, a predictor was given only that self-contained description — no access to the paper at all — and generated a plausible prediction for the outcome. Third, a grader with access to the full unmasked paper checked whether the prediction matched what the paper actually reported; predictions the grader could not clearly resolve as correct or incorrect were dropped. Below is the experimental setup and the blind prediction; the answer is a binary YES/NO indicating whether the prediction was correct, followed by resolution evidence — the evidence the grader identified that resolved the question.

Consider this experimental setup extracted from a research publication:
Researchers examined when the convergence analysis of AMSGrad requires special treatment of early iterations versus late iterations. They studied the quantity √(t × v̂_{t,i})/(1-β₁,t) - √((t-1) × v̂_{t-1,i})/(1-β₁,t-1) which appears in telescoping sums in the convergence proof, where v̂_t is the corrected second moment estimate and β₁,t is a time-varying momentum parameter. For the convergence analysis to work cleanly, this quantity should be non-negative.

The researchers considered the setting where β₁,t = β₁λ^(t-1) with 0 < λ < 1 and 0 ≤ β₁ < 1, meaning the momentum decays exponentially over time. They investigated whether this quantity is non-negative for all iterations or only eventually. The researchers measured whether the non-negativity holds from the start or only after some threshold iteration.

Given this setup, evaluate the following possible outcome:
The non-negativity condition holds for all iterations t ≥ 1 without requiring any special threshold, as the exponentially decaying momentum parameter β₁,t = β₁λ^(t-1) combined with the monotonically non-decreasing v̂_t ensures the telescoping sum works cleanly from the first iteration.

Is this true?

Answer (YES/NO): NO